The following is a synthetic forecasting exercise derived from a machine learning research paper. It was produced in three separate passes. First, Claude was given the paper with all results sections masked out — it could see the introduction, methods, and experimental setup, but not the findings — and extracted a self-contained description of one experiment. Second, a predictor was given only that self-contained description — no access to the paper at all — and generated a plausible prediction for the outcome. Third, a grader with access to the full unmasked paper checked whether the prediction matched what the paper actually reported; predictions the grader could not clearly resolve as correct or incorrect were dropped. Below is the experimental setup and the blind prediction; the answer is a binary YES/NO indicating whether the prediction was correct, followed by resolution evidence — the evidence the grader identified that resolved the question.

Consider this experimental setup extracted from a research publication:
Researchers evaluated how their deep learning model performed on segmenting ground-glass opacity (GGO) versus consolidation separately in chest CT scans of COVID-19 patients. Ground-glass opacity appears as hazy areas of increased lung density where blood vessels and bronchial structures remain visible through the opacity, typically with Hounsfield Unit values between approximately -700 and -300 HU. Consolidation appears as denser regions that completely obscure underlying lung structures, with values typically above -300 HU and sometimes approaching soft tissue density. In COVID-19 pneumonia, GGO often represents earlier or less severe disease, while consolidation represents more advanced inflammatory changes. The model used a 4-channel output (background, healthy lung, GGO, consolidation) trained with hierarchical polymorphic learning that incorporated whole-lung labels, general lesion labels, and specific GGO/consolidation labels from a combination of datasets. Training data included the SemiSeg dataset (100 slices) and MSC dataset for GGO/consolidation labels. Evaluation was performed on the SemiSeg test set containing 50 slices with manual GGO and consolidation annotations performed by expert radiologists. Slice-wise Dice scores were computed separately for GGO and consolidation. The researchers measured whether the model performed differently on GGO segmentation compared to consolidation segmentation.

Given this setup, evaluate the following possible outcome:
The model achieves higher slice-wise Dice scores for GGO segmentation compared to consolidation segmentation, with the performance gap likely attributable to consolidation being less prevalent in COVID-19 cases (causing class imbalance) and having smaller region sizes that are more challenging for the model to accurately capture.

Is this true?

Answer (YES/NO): YES